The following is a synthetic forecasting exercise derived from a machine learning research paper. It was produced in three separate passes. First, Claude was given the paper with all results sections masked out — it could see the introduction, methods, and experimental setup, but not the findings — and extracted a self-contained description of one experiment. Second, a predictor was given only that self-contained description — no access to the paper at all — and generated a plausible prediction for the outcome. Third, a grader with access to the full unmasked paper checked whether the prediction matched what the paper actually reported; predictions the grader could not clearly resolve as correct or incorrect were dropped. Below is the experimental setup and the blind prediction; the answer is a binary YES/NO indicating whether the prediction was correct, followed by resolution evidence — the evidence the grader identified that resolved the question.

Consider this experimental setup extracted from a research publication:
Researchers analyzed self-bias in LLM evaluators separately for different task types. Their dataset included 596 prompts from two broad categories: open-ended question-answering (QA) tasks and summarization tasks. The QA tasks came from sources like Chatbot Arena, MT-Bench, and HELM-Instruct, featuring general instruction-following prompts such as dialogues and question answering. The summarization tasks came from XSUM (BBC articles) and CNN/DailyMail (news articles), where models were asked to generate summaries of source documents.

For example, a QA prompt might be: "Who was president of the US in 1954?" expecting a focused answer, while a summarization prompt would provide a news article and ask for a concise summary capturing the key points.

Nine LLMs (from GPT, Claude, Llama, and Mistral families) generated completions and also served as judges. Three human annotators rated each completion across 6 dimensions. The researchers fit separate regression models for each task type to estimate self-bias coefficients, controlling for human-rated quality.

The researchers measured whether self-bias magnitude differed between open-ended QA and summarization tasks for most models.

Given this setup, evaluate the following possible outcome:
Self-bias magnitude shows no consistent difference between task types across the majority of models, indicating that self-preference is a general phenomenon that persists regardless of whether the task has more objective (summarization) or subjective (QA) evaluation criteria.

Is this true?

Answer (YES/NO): NO